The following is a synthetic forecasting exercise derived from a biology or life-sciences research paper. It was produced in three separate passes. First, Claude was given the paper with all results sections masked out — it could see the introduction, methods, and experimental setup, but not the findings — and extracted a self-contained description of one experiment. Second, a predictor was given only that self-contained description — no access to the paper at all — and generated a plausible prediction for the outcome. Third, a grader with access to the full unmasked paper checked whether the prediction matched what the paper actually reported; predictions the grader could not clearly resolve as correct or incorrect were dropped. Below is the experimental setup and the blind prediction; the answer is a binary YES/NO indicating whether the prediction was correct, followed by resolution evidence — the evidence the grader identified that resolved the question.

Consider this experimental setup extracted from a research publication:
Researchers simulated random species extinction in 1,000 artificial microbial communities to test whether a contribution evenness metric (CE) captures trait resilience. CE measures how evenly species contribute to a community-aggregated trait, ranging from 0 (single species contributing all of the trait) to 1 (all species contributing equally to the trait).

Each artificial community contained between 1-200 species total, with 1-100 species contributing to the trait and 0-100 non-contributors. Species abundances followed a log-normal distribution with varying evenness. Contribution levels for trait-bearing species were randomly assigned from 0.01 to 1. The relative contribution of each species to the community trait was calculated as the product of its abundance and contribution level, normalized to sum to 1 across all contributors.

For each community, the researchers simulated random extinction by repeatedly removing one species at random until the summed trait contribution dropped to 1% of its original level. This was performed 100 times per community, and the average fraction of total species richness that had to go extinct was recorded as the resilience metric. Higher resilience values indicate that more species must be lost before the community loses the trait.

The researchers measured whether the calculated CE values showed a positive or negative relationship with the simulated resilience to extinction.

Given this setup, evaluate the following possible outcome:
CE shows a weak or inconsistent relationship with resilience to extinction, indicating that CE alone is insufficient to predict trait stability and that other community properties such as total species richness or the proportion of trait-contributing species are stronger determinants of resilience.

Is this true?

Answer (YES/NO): NO